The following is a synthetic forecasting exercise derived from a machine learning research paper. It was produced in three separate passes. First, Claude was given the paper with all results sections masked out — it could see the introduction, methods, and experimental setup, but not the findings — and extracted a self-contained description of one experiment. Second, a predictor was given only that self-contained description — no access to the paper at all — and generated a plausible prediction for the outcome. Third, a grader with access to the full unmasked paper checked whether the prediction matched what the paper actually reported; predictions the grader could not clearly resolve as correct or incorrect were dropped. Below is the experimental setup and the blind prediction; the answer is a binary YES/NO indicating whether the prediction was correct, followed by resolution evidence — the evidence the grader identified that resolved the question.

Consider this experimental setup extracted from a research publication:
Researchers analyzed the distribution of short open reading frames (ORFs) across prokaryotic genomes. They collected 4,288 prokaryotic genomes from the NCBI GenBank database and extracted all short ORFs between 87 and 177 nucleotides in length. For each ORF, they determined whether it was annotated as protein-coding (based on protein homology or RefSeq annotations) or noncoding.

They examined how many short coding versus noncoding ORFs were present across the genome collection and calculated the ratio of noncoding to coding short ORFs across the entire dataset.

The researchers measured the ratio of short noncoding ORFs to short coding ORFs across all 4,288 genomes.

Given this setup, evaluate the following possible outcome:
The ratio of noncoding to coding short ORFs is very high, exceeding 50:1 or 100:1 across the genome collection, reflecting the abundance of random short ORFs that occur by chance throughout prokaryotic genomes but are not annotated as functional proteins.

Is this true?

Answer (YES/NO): NO